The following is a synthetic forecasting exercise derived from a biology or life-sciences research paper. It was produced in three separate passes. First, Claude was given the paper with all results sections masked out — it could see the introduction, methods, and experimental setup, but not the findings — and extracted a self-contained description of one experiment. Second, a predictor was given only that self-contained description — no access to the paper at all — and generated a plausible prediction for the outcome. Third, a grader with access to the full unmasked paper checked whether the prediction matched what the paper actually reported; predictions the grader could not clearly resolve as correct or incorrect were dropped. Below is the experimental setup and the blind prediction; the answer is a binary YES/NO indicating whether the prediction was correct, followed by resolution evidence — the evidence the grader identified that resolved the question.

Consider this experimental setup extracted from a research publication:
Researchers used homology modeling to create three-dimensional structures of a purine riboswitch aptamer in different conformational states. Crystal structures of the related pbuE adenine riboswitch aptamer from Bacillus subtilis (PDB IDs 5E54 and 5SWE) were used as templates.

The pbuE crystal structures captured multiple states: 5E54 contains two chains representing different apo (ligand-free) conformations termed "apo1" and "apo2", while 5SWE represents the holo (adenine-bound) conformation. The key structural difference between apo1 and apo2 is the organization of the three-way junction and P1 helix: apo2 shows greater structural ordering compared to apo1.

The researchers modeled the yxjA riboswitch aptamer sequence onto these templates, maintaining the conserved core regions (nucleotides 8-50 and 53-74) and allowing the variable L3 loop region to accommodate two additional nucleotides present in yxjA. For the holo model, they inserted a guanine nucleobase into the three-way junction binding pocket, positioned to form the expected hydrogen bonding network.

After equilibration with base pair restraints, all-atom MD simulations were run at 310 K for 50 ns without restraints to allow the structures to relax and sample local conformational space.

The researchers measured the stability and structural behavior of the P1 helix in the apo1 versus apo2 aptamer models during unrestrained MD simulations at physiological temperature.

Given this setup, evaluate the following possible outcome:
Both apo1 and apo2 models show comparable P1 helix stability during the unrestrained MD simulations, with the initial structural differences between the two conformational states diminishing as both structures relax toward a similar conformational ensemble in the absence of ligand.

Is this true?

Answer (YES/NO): NO